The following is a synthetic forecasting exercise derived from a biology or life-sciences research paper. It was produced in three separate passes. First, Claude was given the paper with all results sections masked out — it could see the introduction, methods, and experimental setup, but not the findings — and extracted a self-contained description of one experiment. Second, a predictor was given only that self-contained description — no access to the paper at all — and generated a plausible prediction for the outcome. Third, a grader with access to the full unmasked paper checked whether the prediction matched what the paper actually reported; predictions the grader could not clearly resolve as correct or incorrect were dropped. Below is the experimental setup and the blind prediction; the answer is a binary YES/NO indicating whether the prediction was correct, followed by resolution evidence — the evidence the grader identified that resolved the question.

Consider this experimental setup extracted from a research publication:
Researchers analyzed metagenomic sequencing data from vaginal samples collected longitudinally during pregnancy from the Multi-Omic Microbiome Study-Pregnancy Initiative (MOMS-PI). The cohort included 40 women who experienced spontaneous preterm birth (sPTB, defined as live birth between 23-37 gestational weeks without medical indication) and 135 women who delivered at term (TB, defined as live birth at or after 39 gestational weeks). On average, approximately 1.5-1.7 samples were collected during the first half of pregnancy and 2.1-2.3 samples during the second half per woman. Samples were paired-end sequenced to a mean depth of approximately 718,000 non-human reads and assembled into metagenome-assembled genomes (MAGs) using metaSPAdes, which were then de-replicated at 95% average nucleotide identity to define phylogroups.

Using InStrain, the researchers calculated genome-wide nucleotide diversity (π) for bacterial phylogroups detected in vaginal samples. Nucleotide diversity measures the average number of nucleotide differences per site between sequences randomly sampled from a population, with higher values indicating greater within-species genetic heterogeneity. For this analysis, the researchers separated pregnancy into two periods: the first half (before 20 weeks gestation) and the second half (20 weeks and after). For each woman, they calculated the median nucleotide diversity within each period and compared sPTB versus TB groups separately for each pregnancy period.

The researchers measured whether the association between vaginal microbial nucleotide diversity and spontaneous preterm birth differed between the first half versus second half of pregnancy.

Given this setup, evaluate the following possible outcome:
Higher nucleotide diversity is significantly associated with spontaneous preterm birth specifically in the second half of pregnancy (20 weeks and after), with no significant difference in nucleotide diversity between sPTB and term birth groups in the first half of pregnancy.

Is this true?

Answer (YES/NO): NO